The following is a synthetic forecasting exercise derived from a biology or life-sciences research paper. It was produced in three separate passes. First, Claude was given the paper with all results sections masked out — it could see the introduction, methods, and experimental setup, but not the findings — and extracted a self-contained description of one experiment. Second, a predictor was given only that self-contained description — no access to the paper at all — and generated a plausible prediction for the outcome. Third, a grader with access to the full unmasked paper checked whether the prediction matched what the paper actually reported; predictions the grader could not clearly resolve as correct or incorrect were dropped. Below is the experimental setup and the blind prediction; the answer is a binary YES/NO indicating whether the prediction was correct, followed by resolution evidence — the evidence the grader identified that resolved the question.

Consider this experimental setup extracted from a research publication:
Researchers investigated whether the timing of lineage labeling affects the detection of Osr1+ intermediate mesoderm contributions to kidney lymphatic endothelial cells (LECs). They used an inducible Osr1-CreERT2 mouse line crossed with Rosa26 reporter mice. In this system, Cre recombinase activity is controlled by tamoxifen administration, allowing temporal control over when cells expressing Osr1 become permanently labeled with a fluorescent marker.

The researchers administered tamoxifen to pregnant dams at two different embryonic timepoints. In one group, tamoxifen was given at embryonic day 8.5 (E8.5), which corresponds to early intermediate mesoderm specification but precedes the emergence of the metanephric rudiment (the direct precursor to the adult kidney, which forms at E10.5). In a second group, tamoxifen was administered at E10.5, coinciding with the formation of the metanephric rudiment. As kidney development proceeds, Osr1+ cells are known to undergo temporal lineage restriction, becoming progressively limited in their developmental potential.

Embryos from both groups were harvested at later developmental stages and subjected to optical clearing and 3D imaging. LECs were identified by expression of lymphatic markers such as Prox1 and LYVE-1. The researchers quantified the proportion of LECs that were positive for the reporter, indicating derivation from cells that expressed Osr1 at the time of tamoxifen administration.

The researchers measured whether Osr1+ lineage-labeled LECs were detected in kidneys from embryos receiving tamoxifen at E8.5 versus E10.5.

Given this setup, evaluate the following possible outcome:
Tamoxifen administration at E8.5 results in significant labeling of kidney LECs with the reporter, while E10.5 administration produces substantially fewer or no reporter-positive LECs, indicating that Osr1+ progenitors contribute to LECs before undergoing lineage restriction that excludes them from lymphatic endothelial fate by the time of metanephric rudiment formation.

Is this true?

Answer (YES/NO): YES